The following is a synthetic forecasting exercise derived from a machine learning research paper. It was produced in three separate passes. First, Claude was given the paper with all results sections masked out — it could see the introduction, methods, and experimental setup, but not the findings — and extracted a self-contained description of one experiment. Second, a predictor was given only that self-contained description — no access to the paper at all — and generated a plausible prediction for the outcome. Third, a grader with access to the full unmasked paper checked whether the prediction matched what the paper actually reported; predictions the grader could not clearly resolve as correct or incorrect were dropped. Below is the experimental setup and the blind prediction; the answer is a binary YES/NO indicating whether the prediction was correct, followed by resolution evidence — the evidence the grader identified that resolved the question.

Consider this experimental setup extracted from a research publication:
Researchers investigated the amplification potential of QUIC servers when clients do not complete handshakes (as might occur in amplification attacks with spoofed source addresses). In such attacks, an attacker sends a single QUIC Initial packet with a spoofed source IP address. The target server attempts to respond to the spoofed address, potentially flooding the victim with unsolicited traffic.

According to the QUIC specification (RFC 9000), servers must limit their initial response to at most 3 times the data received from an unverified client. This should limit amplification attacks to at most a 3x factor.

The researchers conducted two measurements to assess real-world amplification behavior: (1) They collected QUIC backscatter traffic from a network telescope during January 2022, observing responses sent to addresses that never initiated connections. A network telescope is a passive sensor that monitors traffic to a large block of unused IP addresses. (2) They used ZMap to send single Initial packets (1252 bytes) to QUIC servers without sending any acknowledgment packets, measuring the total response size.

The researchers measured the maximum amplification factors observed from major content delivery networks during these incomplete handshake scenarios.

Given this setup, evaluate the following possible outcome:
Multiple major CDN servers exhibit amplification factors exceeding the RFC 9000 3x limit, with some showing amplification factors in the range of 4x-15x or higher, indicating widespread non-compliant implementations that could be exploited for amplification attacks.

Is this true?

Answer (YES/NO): YES